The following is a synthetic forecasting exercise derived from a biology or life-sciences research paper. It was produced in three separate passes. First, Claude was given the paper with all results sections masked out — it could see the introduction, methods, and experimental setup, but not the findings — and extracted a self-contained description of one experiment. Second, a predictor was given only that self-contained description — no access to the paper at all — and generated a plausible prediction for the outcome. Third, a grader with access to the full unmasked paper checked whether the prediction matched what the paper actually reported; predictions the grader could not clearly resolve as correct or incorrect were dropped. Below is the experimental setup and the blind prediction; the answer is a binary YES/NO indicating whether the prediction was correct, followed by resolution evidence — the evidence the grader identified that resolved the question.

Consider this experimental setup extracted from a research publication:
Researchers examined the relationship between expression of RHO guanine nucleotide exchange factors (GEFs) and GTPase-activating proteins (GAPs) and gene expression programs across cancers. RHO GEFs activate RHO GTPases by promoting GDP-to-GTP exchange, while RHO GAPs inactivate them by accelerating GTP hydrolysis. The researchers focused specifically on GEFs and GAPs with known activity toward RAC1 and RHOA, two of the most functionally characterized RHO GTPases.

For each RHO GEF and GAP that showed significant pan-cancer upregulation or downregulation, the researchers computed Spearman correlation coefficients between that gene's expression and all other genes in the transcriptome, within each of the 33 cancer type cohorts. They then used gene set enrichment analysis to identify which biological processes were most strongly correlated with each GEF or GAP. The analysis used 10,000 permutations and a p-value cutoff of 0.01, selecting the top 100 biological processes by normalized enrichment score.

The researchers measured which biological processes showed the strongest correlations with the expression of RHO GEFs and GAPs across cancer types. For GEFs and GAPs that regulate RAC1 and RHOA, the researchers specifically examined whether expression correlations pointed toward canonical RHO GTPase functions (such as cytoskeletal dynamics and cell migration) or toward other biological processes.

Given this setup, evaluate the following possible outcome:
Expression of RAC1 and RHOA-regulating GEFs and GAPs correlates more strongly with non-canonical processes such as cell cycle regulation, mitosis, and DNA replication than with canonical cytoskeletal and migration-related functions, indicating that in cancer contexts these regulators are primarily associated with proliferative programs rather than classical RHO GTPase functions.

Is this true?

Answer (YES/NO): NO